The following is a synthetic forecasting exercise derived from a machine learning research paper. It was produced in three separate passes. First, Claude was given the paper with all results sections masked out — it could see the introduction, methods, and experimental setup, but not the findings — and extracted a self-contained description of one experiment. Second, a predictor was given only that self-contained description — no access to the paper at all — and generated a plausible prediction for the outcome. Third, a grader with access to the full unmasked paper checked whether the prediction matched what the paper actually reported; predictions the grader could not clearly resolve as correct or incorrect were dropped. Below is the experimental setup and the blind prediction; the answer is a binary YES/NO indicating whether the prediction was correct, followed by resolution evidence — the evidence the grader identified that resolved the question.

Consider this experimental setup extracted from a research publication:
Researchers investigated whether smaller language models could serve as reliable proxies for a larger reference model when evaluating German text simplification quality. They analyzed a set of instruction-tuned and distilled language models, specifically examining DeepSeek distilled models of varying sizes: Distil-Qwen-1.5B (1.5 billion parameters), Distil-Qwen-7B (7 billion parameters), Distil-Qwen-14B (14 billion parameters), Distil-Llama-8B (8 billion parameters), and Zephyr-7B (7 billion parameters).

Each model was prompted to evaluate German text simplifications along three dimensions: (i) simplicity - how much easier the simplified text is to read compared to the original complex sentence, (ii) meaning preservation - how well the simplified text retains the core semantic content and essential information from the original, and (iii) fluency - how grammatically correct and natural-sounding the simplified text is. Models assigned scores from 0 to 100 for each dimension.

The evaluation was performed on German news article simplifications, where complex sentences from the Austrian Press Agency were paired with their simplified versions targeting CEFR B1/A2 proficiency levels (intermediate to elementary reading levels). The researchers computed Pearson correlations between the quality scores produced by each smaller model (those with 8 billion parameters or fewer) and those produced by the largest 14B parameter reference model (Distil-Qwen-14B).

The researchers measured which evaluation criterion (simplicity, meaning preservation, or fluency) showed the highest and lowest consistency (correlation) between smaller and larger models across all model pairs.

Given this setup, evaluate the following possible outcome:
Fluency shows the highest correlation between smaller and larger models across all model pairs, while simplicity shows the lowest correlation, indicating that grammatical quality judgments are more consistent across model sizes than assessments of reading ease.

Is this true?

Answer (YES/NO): NO